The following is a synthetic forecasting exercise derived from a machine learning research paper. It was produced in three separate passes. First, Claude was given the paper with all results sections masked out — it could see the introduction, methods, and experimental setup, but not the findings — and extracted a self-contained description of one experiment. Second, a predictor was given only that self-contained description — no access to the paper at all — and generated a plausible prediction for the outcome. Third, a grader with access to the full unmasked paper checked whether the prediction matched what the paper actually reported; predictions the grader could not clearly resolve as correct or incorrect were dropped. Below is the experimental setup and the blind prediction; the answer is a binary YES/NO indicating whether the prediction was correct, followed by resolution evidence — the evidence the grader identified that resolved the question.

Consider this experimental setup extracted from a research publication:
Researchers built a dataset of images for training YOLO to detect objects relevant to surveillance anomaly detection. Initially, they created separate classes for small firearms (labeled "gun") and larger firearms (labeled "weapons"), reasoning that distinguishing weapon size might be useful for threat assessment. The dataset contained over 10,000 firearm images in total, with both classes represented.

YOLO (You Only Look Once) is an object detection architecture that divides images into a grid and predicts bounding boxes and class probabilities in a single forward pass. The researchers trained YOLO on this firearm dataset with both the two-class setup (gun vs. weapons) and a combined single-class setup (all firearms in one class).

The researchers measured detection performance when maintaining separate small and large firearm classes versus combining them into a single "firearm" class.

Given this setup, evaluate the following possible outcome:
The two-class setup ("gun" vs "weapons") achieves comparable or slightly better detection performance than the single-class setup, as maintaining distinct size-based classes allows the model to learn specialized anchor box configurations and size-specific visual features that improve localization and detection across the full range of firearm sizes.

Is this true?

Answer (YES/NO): NO